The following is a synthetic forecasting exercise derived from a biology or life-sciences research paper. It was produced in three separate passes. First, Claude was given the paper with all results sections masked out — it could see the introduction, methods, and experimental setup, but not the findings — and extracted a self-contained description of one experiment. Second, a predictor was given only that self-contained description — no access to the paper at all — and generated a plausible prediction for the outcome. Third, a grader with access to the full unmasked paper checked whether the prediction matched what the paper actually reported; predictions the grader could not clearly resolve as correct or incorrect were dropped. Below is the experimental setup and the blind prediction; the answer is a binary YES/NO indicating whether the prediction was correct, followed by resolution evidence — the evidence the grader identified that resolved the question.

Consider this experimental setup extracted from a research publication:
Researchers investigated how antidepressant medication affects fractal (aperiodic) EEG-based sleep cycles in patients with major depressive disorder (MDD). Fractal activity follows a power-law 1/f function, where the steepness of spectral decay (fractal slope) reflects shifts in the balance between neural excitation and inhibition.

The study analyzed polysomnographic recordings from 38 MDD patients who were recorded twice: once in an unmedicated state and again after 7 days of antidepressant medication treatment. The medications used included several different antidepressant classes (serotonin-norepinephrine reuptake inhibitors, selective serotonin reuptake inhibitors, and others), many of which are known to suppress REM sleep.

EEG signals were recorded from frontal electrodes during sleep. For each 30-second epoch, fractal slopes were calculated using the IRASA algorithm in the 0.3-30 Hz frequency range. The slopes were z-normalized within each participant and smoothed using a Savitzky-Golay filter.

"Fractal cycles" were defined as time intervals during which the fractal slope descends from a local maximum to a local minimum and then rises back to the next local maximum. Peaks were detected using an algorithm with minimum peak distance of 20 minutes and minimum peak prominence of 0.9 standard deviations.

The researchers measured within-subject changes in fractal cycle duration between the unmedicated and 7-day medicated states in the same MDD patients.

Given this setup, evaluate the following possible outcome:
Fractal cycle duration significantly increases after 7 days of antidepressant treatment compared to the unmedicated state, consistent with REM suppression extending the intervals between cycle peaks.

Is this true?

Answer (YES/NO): YES